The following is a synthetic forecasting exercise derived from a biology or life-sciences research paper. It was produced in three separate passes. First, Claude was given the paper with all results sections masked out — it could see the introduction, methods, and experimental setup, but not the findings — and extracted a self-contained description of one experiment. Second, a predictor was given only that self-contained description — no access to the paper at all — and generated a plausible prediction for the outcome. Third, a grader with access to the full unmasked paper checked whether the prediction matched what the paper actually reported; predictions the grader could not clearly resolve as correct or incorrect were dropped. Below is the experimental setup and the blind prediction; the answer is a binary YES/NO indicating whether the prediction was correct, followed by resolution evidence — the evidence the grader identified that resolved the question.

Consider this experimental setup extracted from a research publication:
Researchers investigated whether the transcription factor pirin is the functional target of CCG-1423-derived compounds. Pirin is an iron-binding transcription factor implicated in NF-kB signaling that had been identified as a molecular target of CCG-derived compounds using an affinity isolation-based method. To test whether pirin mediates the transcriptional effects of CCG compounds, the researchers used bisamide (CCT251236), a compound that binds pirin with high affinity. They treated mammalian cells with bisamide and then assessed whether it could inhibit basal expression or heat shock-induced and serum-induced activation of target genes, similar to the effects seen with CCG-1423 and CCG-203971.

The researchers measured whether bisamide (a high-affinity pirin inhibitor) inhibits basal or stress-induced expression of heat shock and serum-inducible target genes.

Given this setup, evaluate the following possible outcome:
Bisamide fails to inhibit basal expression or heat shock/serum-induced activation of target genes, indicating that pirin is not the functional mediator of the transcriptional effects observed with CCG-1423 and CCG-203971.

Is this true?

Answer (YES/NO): YES